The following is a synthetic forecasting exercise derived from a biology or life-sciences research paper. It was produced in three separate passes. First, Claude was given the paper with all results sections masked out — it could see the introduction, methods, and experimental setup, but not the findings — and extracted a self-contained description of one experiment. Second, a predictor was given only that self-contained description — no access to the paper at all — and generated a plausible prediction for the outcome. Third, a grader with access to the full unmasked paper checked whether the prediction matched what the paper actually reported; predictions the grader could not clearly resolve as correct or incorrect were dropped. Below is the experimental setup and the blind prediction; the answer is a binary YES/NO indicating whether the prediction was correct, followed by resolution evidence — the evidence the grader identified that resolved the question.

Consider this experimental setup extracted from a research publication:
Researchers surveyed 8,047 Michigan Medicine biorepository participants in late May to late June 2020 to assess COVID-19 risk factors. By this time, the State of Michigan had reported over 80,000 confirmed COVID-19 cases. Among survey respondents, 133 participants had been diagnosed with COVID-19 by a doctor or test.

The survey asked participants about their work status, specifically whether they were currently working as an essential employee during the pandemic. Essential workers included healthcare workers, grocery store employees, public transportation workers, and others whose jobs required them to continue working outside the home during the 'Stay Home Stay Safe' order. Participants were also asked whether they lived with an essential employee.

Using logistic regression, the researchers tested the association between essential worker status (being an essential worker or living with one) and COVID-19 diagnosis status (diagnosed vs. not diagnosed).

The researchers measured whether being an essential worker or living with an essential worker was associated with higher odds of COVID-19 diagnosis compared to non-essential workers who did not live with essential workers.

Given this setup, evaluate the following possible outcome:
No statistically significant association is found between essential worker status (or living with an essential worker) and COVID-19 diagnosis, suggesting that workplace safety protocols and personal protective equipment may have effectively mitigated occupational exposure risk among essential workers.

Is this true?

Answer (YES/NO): NO